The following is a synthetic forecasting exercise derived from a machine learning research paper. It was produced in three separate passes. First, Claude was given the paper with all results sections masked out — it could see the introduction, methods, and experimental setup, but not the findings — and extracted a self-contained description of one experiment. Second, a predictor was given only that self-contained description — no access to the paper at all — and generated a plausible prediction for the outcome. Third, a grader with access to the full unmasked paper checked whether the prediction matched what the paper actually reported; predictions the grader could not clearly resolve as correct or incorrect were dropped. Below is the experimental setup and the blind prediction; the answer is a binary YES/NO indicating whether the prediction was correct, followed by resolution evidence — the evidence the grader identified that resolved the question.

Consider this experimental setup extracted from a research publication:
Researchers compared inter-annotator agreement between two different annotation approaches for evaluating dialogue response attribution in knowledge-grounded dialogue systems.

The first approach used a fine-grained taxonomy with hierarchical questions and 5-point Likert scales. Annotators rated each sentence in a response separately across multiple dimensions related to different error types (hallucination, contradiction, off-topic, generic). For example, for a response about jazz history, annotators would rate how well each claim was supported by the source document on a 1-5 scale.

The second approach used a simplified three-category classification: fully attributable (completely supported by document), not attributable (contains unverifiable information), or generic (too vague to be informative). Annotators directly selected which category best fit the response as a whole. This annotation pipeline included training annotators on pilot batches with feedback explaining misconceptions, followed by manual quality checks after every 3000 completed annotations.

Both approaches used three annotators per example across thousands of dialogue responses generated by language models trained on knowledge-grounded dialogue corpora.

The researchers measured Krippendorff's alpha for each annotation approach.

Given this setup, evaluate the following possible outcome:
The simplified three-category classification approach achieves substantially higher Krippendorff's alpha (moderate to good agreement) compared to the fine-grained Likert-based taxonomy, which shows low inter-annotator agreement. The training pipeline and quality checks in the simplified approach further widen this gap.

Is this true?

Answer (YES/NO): YES